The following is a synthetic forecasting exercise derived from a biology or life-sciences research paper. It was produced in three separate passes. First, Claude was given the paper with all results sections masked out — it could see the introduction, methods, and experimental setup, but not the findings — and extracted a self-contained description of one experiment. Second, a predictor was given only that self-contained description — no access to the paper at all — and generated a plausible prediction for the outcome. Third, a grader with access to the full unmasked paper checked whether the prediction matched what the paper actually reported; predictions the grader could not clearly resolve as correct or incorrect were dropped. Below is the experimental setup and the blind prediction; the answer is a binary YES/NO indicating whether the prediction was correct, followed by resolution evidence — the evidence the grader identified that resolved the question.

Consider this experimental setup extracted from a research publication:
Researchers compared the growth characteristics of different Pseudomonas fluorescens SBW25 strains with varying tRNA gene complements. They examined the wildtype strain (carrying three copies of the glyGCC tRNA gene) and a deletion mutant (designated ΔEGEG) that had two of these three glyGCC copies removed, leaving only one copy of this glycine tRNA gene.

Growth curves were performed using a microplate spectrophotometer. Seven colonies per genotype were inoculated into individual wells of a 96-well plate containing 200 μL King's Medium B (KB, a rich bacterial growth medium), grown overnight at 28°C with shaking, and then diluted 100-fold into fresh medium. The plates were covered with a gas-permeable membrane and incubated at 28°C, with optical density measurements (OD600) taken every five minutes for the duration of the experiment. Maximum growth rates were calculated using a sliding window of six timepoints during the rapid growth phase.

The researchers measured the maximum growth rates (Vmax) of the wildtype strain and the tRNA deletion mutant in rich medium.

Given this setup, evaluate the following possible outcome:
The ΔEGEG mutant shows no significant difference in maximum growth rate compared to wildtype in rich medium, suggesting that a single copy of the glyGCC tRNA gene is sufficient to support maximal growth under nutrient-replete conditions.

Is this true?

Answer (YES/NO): NO